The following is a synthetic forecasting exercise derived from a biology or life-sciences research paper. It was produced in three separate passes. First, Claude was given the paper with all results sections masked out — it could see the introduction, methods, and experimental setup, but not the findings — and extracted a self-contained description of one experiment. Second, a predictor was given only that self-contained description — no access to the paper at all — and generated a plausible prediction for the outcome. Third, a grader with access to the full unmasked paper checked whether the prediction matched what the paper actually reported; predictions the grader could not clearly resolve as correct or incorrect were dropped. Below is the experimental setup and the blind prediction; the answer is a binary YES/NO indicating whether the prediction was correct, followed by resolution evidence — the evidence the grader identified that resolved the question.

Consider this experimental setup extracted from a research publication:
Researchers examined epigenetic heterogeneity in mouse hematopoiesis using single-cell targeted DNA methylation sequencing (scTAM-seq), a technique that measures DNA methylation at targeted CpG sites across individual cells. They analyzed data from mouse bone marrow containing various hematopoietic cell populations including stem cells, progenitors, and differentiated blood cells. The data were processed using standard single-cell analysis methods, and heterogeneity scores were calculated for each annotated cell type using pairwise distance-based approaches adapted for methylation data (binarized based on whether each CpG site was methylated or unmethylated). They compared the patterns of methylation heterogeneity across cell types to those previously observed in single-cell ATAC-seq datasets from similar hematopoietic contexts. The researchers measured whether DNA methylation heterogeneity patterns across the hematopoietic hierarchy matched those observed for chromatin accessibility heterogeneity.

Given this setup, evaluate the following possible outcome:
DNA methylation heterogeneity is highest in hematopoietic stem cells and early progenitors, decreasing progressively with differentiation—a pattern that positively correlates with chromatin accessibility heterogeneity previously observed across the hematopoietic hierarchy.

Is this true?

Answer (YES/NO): YES